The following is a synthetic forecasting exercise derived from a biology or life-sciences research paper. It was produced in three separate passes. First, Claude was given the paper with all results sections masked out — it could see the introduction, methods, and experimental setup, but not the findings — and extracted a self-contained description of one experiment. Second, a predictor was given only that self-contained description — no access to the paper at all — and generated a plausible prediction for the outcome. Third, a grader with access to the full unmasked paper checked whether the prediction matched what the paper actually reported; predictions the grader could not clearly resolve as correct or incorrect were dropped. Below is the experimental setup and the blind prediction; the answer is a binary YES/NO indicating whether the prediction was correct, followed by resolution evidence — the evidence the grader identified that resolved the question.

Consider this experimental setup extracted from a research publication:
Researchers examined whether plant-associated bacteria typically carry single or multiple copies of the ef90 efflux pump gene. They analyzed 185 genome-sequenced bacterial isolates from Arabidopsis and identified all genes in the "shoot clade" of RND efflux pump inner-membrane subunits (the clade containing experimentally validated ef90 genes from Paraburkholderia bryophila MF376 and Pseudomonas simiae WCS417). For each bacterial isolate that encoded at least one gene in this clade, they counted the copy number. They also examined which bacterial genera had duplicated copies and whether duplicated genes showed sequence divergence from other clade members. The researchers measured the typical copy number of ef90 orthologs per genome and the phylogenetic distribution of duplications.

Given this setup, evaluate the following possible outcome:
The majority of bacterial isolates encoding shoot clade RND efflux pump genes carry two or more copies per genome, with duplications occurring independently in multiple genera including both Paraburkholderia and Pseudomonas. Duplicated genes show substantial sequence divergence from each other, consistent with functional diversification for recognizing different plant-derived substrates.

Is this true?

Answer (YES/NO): NO